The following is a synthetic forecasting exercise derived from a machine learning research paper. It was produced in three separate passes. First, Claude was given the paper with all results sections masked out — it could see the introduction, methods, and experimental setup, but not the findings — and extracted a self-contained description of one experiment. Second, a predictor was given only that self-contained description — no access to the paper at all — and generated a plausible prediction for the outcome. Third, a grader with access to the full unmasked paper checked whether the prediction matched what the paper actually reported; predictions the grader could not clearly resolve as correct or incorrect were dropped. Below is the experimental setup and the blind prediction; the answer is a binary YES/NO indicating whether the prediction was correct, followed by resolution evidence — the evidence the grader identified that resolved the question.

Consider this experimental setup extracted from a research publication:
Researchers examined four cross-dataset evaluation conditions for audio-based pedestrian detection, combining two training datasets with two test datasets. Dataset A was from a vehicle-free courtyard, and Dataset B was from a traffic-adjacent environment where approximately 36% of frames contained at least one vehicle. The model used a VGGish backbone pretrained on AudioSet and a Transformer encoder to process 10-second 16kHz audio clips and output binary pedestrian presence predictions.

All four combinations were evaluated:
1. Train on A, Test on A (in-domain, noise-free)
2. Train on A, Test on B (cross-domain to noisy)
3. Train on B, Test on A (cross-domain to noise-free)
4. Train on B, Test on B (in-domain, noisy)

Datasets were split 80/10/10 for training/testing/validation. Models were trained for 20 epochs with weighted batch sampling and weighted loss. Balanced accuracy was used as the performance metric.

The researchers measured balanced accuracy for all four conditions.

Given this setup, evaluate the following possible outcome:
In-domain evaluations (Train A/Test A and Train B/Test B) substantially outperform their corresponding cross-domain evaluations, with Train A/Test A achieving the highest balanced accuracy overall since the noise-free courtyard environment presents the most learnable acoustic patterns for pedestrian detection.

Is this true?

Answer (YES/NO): YES